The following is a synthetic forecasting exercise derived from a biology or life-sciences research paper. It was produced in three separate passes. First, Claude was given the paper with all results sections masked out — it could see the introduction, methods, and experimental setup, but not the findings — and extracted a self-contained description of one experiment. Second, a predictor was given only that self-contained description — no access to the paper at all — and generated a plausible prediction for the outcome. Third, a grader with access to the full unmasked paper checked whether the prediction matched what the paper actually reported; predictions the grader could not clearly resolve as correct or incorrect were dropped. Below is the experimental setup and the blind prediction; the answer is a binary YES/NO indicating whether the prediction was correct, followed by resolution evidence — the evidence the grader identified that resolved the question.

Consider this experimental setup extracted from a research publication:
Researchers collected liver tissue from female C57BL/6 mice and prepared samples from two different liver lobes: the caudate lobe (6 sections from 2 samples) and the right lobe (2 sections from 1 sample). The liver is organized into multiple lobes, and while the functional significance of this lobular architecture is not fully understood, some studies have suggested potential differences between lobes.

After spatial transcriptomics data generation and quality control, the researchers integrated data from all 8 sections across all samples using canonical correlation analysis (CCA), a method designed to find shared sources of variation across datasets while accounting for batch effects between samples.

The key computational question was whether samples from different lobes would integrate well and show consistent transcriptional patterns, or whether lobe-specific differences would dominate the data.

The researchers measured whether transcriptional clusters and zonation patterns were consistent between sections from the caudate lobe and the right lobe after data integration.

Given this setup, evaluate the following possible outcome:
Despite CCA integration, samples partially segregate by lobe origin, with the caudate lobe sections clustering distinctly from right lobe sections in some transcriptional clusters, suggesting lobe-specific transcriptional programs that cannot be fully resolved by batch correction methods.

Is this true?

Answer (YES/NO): NO